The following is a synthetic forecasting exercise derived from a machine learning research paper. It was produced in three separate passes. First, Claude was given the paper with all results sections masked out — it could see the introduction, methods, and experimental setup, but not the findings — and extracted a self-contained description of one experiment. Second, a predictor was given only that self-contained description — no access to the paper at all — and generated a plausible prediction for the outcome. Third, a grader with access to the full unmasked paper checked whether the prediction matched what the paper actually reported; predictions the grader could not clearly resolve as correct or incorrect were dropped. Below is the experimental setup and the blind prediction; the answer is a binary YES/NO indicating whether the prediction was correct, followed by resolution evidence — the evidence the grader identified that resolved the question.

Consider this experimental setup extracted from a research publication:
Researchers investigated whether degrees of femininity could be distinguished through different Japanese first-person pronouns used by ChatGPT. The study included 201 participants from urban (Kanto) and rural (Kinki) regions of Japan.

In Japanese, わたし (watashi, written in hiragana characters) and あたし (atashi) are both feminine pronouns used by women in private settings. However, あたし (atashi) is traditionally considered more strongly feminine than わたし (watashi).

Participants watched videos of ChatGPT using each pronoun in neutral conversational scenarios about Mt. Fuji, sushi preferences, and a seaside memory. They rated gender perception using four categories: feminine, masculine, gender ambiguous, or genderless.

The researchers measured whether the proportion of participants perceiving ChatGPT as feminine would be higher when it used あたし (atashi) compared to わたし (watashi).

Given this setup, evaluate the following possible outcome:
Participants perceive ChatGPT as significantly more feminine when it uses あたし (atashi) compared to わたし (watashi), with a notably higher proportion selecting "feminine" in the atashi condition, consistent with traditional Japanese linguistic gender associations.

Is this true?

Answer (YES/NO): YES